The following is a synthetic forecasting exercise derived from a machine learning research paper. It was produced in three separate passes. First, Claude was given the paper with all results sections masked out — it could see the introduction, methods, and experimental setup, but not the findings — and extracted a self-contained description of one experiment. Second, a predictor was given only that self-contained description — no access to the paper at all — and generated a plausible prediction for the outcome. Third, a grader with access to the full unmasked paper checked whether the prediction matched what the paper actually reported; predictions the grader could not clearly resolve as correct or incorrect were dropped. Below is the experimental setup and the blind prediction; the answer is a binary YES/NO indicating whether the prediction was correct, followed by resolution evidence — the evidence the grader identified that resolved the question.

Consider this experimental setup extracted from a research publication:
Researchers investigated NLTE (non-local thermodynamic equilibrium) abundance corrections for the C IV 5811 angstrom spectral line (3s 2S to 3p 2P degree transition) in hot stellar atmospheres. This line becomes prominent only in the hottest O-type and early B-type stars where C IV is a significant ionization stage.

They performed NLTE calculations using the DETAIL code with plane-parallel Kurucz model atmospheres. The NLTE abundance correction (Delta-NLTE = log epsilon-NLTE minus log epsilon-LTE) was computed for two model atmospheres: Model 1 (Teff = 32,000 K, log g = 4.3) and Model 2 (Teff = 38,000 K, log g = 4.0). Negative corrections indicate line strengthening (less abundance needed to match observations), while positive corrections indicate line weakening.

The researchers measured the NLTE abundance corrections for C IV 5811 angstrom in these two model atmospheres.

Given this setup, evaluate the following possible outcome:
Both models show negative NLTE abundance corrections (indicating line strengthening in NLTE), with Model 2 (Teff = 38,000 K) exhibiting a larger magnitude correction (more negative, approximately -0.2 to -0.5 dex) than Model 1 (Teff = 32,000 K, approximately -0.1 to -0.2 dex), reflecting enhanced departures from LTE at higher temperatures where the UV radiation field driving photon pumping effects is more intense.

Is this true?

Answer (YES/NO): NO